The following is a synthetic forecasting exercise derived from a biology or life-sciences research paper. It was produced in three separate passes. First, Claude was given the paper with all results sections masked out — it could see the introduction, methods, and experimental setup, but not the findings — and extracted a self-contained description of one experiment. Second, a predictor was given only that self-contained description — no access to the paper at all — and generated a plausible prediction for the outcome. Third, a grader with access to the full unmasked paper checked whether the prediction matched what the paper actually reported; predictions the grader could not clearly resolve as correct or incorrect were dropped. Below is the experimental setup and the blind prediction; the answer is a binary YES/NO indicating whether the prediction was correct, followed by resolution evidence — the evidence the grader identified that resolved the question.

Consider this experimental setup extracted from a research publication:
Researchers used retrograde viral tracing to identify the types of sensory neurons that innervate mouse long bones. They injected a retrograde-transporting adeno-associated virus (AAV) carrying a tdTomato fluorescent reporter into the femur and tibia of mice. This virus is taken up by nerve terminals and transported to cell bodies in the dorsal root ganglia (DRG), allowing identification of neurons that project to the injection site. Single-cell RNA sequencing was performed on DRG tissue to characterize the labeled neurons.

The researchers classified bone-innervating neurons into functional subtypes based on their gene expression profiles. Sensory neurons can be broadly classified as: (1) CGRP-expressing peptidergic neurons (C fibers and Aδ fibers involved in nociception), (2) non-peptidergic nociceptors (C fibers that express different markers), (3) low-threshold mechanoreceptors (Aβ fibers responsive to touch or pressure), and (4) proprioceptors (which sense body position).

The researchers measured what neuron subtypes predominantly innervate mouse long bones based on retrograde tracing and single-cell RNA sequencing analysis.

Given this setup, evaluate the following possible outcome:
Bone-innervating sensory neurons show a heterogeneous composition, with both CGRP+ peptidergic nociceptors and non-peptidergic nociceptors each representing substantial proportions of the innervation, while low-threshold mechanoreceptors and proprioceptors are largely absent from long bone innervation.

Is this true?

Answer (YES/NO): NO